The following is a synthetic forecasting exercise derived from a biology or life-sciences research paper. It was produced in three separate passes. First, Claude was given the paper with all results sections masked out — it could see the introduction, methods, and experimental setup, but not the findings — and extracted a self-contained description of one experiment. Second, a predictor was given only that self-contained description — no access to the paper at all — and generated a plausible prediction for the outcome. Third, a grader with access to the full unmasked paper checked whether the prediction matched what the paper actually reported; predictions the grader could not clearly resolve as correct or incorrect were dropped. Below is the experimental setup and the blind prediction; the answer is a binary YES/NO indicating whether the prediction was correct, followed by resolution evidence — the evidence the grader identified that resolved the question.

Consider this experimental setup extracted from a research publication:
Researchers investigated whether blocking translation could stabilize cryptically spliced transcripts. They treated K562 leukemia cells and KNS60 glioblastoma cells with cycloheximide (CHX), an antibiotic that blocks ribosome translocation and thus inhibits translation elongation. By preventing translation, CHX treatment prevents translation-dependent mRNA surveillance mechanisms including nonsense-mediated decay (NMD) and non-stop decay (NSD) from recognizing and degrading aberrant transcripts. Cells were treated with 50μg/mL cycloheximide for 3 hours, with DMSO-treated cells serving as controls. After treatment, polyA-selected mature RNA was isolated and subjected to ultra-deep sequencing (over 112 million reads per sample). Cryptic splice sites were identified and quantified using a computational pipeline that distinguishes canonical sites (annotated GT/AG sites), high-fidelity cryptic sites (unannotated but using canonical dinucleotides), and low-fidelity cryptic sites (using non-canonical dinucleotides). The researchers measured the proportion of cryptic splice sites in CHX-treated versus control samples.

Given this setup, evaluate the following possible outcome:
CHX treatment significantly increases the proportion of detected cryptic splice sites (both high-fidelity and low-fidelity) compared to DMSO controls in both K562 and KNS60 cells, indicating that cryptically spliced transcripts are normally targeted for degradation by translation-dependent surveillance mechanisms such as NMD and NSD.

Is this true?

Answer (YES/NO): NO